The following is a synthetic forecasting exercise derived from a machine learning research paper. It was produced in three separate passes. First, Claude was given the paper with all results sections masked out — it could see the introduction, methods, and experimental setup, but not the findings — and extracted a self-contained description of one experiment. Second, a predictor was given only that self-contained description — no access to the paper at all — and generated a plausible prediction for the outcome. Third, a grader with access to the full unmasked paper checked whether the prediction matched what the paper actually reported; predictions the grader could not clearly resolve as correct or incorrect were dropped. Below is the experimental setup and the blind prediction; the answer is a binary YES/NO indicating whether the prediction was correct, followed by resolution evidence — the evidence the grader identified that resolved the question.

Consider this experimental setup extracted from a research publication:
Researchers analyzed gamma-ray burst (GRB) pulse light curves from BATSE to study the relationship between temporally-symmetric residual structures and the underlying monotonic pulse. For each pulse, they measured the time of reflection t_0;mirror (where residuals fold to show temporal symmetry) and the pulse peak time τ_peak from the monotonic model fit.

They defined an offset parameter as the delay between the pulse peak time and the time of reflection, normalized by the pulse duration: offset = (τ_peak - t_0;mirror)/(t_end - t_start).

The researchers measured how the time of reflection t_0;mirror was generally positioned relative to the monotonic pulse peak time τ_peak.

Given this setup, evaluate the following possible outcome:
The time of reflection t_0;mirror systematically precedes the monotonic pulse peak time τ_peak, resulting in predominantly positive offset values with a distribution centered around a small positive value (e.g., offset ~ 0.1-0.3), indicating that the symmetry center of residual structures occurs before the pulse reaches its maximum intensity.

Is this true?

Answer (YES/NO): NO